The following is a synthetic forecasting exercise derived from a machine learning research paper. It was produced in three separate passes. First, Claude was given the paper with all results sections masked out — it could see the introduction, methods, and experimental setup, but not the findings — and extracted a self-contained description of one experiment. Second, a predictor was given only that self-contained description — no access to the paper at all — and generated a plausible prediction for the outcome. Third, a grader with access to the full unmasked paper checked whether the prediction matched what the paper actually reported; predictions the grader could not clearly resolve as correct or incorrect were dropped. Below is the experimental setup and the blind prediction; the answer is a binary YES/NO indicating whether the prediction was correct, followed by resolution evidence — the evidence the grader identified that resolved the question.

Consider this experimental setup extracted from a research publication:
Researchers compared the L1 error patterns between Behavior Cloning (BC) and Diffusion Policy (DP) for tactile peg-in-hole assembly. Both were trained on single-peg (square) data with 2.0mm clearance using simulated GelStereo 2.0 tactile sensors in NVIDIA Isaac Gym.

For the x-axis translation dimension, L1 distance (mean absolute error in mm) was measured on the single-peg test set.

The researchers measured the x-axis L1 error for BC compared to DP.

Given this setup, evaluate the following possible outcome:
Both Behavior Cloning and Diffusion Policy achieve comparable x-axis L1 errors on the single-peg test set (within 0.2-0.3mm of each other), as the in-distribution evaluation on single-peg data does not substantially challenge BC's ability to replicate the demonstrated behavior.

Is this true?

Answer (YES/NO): NO